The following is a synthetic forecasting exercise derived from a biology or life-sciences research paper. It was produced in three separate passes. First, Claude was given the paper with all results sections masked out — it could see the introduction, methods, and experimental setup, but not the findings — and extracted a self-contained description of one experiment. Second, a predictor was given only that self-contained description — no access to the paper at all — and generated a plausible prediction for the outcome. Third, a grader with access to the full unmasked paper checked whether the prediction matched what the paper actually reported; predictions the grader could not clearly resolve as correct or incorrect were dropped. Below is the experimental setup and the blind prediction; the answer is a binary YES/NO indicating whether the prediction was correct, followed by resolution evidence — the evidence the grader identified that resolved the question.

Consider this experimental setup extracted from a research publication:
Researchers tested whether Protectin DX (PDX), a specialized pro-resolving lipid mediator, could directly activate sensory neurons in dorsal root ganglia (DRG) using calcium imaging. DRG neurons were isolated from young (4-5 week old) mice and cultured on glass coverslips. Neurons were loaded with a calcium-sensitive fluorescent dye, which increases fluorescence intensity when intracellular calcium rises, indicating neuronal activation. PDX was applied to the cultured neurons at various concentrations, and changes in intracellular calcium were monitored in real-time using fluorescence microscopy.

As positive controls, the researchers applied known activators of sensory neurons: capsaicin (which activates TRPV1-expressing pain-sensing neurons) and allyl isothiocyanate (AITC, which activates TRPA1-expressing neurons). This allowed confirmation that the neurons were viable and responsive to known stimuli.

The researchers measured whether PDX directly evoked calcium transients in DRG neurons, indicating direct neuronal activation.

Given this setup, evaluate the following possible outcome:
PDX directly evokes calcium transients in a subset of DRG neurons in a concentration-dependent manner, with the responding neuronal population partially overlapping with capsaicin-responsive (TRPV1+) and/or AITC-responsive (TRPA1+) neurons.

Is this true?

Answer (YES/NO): NO